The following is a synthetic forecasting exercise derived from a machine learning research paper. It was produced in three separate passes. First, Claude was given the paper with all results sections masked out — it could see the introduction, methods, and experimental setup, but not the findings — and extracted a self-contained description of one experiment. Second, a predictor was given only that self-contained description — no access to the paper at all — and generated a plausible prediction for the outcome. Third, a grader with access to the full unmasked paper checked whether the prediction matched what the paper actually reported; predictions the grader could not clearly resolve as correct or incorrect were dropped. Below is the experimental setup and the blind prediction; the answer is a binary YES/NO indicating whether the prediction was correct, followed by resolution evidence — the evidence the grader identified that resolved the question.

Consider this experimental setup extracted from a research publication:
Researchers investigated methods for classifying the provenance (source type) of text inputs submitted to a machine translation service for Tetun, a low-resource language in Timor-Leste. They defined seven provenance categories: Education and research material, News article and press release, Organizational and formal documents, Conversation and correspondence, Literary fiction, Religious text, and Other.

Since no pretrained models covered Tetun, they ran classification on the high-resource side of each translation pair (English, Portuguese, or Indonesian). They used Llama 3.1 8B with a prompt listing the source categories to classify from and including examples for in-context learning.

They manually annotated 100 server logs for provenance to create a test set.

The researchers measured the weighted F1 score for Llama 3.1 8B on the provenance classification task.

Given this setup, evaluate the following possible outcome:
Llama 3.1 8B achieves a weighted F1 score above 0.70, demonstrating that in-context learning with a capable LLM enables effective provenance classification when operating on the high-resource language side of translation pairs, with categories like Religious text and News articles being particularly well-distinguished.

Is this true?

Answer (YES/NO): NO